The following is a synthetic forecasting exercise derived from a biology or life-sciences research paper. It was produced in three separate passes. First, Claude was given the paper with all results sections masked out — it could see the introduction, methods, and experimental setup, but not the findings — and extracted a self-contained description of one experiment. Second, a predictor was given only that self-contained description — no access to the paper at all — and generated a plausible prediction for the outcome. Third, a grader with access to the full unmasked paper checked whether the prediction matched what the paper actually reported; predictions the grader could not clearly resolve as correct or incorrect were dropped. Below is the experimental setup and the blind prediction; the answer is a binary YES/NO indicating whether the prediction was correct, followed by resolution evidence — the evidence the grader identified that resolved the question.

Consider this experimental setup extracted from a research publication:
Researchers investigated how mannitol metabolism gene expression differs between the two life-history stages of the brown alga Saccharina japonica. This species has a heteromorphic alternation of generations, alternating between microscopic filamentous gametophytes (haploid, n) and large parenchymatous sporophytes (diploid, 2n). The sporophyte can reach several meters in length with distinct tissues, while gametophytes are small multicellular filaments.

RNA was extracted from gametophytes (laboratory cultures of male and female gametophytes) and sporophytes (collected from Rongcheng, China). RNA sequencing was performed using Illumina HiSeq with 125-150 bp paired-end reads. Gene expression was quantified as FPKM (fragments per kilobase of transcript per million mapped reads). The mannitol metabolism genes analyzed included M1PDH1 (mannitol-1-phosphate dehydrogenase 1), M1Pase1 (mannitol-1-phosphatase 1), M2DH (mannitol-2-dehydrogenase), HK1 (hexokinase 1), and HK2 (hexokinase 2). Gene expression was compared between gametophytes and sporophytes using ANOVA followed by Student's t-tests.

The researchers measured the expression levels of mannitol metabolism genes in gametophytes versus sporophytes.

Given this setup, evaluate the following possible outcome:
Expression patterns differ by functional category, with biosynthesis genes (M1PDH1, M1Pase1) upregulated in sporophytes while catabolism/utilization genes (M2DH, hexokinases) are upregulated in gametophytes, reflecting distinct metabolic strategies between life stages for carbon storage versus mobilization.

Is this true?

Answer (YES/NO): NO